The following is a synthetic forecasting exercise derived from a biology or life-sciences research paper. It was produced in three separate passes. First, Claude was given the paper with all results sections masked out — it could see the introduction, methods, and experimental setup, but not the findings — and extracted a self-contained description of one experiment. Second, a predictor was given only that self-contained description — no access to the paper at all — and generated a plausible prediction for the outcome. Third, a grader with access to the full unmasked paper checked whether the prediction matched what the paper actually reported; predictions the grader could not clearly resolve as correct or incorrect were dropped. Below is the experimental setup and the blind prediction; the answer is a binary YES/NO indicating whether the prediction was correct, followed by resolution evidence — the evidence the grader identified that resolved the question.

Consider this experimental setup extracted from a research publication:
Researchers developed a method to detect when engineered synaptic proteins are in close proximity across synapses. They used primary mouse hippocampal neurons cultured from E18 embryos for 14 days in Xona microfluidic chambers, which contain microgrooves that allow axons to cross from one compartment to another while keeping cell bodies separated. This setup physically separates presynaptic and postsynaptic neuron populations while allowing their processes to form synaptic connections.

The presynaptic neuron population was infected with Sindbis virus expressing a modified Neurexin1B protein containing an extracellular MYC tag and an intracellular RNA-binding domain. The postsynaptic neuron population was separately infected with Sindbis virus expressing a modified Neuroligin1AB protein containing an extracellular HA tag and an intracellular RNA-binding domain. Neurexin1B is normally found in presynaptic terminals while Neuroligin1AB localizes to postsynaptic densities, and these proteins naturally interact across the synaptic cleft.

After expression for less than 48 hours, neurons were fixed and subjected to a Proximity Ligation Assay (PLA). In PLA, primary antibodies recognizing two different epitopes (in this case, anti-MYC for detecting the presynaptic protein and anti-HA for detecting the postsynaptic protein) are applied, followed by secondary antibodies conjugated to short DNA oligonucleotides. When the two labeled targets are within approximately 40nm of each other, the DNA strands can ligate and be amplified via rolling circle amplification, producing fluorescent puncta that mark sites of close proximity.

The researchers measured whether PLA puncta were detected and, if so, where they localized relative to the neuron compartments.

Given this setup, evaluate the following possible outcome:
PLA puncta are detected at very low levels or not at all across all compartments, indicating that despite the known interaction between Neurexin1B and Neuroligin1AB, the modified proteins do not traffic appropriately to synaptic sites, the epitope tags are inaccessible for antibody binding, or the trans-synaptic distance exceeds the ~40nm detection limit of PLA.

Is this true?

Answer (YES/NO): NO